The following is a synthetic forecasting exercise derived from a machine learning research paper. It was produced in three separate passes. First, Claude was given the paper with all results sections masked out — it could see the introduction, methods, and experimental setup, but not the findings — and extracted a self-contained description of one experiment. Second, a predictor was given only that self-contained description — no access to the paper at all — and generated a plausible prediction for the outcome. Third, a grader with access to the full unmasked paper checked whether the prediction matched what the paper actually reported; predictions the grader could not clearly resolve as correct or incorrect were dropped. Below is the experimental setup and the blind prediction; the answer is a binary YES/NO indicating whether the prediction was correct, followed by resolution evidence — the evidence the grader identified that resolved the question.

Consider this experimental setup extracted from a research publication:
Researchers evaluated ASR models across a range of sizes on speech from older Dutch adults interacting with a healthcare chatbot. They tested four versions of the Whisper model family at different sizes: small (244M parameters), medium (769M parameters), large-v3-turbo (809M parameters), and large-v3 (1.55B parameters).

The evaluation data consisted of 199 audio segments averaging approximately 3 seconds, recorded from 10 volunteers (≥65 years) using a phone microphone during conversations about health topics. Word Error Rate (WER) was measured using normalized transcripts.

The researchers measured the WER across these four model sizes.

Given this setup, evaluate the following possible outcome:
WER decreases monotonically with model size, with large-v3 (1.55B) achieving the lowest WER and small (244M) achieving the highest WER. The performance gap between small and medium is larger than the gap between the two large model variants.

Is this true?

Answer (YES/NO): YES